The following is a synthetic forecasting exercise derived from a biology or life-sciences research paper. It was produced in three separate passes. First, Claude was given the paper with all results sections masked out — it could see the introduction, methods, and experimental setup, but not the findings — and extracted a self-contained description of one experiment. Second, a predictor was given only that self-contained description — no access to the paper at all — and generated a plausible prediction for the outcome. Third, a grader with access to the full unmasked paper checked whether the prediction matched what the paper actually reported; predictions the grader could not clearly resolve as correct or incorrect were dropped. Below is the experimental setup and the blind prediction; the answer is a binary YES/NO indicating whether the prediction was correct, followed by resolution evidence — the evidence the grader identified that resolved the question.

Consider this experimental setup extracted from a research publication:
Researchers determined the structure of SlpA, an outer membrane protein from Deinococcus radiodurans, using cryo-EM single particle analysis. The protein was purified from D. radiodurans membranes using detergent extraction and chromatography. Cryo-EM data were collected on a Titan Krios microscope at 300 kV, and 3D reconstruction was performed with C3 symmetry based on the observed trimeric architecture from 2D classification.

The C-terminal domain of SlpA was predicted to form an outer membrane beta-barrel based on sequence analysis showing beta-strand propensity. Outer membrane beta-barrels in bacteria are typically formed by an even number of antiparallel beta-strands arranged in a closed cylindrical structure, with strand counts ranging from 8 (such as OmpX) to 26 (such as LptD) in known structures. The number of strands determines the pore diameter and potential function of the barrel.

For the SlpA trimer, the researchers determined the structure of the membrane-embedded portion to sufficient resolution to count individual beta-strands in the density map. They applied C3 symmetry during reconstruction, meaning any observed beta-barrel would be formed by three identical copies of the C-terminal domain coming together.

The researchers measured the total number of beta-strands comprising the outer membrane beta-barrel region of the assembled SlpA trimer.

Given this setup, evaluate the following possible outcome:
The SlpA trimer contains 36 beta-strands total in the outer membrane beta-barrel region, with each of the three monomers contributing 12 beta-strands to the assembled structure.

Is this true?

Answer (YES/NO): NO